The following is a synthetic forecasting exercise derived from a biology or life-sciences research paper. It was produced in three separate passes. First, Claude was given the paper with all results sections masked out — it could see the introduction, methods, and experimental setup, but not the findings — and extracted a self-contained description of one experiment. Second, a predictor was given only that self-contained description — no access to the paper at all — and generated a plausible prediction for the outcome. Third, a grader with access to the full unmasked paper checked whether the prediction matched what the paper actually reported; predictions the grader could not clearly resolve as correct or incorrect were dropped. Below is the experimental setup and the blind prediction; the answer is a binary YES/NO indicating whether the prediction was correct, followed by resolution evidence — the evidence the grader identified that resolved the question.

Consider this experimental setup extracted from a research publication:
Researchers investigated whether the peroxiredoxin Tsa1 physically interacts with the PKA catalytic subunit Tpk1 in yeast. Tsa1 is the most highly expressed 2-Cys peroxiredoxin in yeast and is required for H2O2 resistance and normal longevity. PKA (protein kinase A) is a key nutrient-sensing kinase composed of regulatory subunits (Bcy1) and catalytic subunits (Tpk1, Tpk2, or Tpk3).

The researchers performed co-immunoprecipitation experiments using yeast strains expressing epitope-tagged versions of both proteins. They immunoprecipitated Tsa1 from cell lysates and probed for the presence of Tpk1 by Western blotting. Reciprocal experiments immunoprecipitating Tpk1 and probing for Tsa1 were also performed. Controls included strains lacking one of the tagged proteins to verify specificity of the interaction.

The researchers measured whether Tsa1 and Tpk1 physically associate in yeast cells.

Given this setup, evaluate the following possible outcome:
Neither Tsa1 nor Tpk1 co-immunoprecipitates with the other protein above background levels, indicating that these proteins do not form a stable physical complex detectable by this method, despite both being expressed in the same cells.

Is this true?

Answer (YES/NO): NO